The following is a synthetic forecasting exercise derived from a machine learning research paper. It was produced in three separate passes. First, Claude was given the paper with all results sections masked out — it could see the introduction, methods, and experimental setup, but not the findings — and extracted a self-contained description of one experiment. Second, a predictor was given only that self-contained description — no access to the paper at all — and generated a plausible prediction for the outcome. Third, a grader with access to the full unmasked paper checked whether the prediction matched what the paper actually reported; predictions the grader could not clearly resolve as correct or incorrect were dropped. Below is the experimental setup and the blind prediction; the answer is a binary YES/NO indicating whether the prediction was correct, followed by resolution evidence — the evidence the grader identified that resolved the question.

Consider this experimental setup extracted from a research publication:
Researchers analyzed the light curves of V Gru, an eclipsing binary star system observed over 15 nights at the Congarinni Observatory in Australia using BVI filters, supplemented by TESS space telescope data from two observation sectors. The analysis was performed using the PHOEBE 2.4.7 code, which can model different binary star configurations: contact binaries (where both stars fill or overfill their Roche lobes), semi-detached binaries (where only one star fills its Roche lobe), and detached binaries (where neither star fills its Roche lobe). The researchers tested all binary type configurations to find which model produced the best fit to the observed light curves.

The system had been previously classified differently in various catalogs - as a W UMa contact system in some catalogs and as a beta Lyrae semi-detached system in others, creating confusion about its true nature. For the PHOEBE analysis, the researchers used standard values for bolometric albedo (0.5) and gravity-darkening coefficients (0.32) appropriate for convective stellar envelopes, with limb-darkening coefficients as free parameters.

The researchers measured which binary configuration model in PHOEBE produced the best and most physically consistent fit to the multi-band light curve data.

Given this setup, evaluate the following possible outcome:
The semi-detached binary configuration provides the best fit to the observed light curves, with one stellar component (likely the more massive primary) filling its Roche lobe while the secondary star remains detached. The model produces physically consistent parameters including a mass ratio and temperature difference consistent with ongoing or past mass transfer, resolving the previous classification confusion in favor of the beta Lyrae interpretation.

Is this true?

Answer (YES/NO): NO